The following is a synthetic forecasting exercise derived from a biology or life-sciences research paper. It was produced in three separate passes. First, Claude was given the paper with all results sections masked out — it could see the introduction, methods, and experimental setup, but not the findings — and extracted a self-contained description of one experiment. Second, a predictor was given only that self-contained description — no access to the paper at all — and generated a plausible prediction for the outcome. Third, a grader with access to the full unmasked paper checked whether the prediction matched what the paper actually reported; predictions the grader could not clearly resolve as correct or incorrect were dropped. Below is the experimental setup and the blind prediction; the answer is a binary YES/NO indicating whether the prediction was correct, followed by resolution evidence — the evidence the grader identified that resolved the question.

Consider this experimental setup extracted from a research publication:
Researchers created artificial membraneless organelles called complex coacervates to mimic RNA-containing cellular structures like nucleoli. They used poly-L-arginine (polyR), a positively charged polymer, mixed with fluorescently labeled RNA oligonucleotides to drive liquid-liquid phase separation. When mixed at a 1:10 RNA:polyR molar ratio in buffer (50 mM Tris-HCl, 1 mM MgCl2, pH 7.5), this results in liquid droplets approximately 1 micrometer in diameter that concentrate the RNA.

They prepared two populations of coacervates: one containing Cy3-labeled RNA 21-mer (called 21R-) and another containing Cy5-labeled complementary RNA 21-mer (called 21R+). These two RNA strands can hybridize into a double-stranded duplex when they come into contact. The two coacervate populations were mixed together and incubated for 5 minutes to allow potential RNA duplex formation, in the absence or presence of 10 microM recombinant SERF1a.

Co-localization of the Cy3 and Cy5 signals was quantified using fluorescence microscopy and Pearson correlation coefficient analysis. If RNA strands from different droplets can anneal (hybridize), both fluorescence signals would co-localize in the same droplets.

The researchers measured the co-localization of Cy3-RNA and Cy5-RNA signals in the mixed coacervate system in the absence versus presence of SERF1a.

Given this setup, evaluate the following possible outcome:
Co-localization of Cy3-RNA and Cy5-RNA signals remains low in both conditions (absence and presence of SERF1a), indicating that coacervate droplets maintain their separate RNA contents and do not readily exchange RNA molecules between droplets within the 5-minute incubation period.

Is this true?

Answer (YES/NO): NO